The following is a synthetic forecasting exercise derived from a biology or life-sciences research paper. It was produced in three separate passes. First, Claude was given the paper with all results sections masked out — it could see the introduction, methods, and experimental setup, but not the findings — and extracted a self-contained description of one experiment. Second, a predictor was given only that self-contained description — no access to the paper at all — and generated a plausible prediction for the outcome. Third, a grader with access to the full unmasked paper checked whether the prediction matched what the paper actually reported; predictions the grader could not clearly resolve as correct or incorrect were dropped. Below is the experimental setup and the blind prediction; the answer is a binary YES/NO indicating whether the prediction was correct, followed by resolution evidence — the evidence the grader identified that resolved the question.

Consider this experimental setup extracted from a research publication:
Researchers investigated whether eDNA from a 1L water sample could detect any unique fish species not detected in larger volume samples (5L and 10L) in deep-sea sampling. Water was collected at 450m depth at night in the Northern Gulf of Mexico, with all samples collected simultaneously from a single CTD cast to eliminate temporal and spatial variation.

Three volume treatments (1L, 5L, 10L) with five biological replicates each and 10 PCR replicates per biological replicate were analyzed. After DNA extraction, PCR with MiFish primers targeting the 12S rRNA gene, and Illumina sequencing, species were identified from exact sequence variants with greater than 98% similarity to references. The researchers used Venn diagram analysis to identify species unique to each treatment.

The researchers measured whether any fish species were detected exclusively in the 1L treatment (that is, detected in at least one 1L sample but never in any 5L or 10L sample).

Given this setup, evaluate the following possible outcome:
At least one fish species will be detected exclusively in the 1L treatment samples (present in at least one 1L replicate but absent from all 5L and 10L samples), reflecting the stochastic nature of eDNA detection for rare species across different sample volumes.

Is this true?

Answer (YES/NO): YES